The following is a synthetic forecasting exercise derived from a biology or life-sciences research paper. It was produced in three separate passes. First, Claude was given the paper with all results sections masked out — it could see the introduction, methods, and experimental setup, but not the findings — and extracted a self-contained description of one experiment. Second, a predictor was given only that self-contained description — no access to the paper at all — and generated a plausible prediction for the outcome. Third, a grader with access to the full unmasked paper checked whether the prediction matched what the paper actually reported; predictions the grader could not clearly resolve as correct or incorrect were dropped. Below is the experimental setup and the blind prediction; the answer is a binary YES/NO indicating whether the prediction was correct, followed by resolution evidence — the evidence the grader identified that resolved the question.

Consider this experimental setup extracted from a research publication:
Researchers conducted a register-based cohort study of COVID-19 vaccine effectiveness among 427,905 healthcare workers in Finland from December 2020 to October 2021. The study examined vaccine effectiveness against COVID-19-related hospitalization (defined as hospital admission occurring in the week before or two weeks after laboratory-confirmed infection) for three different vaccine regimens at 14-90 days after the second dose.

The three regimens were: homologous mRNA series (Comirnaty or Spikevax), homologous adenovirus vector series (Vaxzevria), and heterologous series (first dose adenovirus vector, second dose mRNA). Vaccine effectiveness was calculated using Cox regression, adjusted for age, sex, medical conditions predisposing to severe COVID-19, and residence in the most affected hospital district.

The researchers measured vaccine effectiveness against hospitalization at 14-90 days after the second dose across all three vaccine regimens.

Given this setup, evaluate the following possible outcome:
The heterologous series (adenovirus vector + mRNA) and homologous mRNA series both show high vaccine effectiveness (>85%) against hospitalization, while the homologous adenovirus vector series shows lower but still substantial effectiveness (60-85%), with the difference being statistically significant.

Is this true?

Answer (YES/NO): NO